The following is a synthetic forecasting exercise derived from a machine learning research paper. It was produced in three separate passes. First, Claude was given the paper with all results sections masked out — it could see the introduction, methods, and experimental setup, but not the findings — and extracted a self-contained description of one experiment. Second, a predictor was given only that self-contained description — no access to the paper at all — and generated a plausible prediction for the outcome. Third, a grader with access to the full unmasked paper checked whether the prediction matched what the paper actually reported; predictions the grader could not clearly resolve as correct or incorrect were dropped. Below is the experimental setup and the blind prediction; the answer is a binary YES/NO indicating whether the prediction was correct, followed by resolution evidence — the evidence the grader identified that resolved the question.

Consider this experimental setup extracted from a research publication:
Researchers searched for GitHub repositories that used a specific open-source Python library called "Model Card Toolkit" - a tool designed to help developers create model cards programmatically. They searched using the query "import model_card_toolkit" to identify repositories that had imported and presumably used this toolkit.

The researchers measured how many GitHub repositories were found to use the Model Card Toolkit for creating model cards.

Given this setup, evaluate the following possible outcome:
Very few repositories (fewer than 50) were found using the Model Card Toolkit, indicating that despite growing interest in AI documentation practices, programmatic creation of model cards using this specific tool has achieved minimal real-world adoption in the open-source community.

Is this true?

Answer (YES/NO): YES